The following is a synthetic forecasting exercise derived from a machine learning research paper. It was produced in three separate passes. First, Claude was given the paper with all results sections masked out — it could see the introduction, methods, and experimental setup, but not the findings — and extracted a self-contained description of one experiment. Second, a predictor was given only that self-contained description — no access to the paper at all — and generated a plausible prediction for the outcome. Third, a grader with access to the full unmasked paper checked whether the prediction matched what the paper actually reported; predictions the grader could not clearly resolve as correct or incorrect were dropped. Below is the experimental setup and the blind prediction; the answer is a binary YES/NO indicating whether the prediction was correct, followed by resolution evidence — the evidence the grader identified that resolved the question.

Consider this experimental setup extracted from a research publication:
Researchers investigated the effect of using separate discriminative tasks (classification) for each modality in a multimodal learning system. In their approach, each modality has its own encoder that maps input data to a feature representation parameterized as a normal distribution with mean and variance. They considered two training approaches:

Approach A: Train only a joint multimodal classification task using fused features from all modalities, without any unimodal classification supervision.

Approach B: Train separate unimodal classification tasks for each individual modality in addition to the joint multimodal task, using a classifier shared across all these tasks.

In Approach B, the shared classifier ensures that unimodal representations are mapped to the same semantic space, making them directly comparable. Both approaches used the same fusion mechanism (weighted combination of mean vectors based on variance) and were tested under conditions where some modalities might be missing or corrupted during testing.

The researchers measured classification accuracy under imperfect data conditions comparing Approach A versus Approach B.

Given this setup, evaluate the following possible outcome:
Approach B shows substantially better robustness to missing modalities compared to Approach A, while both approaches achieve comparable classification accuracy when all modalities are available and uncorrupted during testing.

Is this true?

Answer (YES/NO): NO